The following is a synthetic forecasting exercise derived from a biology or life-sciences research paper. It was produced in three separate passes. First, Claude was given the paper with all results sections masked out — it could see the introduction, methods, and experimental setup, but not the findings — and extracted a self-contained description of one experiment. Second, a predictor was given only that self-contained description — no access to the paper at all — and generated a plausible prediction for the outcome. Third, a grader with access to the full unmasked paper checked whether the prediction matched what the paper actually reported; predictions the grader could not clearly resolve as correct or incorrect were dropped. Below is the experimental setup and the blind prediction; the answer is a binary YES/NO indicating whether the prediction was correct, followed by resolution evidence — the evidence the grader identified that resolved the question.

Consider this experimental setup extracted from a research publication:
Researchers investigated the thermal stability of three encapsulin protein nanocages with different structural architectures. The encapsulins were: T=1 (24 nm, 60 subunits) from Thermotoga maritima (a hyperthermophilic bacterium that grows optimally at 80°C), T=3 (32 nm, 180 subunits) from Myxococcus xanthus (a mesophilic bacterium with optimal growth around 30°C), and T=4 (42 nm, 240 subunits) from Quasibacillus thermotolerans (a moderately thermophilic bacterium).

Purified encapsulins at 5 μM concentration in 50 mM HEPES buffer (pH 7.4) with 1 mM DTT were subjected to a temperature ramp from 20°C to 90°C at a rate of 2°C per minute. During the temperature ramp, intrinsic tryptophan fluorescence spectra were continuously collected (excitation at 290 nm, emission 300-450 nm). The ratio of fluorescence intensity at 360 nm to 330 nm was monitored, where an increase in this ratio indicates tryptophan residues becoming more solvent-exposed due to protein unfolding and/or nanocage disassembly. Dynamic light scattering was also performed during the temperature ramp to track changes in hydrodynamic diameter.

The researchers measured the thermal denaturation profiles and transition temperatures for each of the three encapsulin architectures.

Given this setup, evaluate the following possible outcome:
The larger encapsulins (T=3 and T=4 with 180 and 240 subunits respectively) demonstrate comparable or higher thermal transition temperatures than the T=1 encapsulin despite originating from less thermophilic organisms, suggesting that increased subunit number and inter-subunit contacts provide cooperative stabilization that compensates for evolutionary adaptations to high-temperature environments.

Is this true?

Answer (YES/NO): NO